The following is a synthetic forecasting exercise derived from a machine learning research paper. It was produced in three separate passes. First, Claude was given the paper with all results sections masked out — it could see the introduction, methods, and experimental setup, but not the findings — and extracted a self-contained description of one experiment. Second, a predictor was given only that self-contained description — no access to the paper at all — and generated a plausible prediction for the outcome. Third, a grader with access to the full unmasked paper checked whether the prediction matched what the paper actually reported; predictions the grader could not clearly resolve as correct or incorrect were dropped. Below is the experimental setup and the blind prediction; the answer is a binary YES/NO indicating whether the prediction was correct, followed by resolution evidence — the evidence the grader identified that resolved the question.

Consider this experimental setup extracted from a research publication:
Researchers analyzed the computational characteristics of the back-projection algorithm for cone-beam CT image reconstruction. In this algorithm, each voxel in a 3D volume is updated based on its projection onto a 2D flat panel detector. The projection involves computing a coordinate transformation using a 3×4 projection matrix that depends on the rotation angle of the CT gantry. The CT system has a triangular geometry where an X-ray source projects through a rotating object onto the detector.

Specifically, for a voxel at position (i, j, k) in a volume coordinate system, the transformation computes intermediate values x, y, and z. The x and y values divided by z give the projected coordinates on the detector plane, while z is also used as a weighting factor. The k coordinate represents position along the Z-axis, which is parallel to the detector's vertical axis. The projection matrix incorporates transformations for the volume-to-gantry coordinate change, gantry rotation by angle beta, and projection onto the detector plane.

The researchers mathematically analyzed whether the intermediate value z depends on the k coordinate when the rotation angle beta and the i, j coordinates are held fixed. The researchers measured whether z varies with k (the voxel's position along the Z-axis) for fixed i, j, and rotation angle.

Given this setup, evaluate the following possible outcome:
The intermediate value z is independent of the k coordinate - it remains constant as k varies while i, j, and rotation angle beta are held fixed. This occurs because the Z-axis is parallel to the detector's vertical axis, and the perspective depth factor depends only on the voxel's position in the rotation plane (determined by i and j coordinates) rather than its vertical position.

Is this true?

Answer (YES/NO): YES